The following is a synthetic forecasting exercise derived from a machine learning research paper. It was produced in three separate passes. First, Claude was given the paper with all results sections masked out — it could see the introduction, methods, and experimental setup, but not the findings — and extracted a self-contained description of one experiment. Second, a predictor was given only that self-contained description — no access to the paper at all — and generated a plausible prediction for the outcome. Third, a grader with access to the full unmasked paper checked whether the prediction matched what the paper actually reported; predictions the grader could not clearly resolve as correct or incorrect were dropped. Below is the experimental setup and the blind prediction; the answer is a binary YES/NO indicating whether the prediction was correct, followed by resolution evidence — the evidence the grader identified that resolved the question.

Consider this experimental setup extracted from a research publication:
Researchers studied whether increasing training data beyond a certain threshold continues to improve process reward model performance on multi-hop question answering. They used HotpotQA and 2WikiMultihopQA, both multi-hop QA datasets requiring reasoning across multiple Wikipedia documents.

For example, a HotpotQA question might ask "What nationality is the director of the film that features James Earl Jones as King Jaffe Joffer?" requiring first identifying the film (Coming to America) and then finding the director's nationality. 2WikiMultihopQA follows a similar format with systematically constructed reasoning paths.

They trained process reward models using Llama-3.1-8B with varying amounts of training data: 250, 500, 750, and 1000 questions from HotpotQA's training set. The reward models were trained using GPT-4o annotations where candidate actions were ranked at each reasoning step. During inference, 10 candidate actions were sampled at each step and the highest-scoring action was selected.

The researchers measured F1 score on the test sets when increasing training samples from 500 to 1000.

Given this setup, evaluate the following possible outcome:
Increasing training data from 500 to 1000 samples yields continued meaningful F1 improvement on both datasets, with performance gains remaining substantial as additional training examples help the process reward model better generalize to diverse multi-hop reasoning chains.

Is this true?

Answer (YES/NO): NO